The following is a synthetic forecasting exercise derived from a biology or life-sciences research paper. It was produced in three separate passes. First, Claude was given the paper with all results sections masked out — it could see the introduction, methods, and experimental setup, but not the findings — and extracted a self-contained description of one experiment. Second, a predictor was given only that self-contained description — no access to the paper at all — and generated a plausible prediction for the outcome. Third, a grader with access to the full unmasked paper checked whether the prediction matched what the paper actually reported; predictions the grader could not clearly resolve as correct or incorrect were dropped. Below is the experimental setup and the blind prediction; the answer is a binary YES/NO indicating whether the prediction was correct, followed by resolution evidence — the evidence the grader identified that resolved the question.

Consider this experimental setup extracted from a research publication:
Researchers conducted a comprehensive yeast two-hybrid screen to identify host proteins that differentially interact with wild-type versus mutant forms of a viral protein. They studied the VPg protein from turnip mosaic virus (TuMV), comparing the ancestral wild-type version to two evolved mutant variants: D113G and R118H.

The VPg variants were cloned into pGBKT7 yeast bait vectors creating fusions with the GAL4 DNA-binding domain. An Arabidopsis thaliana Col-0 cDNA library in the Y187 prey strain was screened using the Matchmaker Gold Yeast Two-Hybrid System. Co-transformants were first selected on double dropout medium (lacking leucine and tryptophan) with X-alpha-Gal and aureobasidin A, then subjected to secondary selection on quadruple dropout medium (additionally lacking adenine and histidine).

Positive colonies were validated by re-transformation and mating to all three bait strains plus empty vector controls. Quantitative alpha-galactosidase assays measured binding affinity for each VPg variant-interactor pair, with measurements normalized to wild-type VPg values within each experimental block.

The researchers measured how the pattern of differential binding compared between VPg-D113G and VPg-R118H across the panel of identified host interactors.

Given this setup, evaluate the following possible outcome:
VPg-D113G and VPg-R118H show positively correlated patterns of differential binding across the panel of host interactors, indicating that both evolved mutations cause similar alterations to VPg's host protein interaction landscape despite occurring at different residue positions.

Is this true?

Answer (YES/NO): NO